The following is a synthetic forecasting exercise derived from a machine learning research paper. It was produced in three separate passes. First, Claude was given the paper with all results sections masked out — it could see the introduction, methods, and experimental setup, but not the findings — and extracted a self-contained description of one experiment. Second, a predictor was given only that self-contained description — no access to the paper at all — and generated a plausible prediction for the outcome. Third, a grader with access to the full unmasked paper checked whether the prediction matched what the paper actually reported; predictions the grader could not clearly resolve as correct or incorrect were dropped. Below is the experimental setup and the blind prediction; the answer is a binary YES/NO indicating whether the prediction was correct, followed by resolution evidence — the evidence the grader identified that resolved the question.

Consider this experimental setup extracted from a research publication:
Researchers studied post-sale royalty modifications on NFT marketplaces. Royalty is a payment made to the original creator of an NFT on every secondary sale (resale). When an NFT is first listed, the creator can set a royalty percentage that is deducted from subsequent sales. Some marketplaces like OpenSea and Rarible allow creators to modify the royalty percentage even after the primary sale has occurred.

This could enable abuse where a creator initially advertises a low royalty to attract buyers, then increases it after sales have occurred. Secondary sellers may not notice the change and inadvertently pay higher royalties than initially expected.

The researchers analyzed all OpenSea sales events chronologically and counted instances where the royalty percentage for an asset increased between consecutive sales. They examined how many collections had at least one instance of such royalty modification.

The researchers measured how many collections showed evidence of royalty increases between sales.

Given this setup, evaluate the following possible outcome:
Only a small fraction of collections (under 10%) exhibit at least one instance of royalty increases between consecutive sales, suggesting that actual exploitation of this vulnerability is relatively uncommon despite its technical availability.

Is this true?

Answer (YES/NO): YES